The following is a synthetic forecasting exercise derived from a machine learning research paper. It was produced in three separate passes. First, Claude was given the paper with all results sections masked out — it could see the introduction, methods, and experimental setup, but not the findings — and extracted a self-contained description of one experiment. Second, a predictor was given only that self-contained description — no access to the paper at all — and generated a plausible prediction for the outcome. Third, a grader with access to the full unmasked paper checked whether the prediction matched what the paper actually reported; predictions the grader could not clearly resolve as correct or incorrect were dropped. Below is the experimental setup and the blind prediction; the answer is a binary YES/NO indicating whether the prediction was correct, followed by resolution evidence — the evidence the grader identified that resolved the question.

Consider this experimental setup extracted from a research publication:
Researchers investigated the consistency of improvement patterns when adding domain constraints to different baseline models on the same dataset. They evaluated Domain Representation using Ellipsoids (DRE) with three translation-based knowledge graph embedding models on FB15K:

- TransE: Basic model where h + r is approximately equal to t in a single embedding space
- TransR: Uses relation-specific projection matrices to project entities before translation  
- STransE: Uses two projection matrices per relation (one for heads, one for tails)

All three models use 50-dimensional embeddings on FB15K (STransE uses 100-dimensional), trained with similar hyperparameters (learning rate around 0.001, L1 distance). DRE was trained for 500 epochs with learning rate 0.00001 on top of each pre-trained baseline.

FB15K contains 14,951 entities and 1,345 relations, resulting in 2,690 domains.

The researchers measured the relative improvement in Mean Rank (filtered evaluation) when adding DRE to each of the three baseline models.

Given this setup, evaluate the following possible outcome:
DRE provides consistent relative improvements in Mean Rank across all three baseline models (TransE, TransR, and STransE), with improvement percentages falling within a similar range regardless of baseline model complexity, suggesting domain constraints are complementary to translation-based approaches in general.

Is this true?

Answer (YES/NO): YES